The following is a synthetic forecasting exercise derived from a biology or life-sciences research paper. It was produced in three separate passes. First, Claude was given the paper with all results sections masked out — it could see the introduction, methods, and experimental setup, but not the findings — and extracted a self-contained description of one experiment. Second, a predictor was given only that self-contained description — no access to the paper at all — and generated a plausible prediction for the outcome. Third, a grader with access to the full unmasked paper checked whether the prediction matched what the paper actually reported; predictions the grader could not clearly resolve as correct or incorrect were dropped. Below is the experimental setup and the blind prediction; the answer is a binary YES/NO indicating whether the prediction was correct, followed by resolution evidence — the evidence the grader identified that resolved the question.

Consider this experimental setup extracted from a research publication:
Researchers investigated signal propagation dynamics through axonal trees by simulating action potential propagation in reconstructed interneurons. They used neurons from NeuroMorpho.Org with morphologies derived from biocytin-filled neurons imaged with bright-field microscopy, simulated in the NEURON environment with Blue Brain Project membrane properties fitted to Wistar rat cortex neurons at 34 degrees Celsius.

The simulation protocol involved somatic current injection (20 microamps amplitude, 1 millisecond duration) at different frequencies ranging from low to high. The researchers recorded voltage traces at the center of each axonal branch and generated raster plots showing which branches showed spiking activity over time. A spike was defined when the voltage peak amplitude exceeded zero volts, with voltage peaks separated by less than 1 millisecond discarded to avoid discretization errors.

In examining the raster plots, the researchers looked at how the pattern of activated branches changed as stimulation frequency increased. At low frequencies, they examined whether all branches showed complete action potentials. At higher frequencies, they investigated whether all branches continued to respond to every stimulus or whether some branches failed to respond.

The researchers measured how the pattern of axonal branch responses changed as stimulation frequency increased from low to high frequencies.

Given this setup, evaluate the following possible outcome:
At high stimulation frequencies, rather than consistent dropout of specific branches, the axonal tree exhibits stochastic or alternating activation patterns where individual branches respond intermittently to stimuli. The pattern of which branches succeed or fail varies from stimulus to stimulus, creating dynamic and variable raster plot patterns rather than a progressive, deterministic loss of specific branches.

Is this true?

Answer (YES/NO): NO